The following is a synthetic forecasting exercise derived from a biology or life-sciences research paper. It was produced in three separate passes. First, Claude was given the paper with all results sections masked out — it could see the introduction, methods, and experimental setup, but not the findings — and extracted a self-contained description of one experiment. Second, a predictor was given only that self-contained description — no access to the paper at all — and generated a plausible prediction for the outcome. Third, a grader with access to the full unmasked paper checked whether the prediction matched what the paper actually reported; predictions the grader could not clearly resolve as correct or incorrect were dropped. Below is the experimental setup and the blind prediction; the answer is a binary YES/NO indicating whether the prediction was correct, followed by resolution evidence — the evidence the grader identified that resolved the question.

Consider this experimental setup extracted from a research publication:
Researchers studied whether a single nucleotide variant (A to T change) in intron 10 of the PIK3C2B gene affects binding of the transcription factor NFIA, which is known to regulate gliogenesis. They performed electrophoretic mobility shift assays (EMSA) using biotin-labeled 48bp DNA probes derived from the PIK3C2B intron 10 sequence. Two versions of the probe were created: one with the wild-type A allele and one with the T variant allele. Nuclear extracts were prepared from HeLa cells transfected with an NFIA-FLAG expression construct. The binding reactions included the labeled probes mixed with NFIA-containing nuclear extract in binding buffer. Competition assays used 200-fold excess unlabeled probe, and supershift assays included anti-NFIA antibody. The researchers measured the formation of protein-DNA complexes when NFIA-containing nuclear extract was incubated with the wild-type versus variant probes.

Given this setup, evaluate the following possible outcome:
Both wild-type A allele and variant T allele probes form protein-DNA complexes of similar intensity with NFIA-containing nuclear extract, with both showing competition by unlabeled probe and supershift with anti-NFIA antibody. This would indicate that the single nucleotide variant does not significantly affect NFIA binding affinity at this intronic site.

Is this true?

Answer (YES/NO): NO